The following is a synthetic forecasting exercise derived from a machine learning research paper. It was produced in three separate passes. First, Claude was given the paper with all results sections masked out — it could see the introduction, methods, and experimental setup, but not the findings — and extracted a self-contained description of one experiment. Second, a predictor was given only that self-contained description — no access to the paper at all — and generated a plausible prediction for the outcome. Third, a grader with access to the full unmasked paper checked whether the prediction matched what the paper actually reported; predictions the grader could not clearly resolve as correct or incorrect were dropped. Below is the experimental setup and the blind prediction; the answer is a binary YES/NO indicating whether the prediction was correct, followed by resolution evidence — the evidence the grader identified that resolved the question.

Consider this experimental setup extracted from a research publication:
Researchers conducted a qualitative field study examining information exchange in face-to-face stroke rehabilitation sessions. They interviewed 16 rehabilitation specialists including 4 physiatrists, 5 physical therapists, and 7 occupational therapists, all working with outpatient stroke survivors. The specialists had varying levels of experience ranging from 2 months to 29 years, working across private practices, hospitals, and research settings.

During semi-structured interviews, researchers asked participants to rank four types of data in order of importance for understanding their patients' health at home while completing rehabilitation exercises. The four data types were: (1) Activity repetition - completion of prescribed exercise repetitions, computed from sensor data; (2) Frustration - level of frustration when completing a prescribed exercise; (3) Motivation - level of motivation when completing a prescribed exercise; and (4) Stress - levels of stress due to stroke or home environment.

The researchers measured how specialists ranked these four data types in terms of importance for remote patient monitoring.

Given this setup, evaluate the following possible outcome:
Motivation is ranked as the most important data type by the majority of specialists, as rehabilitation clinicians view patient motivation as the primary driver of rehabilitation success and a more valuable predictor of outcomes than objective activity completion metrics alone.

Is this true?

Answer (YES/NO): YES